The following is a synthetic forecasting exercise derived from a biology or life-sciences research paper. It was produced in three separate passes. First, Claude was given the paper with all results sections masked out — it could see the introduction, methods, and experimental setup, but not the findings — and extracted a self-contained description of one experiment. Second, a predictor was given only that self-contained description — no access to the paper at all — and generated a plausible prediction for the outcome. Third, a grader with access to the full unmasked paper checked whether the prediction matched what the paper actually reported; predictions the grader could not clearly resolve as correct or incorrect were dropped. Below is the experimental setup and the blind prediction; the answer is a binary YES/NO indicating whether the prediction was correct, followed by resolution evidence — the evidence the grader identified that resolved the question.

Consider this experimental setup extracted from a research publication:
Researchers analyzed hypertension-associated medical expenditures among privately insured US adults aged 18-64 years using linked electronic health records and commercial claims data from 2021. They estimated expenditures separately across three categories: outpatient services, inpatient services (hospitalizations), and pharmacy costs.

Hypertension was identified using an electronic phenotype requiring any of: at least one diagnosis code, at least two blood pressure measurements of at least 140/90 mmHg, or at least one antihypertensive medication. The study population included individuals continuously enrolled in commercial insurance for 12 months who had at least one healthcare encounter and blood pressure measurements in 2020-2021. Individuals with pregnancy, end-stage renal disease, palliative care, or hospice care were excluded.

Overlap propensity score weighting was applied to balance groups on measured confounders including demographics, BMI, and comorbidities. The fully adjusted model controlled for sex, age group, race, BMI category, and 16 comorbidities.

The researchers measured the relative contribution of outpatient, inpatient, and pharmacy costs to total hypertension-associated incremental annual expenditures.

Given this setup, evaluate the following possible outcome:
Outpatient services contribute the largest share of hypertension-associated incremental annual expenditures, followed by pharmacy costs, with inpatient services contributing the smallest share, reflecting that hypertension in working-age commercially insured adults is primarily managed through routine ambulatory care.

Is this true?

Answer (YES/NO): NO